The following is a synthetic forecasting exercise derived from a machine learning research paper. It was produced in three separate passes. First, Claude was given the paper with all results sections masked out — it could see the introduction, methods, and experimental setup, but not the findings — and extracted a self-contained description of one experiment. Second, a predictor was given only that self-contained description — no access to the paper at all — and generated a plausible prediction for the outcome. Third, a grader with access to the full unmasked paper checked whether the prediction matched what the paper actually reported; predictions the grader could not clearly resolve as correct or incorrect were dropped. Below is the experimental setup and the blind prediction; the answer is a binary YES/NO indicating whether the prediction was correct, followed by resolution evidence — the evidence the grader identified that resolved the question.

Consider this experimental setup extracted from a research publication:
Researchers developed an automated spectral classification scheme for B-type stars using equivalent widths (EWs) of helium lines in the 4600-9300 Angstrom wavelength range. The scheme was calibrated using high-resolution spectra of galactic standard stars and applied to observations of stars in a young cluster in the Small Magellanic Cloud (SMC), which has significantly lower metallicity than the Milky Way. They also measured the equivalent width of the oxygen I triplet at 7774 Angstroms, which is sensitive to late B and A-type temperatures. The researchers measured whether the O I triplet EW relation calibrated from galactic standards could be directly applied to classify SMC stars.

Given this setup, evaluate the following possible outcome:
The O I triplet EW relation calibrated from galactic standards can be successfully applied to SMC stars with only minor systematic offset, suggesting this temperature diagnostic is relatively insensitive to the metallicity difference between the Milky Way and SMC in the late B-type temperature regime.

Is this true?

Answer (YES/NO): NO